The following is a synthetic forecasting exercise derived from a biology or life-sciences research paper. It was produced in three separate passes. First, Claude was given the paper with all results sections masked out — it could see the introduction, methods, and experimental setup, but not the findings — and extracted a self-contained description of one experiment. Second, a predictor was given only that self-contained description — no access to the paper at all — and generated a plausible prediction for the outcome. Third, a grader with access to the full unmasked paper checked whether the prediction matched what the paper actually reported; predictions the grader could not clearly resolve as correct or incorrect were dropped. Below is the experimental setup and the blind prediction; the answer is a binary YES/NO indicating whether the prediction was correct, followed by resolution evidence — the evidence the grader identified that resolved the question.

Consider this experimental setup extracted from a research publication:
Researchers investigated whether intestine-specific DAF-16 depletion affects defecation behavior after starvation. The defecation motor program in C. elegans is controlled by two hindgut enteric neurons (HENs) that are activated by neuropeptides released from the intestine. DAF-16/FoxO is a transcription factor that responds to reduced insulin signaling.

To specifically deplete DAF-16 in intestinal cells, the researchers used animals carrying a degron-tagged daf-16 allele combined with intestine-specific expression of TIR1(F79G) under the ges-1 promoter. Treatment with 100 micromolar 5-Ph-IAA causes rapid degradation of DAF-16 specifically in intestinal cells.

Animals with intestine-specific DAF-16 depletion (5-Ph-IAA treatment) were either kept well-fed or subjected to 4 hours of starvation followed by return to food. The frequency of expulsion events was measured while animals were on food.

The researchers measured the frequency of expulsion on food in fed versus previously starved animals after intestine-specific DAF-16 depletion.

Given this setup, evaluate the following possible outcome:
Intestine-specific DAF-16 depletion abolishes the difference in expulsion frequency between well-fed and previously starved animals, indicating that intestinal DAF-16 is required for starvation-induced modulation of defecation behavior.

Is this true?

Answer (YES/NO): YES